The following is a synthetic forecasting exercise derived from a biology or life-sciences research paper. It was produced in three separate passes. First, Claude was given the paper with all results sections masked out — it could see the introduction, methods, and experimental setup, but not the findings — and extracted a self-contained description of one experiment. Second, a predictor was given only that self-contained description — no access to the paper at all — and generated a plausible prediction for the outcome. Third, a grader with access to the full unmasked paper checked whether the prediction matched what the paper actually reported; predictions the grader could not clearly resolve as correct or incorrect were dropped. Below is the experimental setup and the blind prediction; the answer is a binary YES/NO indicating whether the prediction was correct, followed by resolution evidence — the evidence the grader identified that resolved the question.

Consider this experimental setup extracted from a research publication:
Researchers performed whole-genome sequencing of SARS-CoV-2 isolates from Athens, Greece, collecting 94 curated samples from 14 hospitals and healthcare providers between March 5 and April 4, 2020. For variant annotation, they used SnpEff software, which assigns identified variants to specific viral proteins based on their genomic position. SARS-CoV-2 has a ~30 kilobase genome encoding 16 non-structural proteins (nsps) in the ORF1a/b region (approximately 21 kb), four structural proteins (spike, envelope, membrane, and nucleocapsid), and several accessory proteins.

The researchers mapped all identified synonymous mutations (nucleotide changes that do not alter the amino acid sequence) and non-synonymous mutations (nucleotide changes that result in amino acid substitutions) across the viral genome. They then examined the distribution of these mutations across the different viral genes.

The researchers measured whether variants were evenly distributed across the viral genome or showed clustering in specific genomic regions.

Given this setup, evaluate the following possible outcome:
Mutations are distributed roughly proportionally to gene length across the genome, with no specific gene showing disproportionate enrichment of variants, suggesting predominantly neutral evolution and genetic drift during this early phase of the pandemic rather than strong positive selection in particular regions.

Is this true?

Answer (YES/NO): NO